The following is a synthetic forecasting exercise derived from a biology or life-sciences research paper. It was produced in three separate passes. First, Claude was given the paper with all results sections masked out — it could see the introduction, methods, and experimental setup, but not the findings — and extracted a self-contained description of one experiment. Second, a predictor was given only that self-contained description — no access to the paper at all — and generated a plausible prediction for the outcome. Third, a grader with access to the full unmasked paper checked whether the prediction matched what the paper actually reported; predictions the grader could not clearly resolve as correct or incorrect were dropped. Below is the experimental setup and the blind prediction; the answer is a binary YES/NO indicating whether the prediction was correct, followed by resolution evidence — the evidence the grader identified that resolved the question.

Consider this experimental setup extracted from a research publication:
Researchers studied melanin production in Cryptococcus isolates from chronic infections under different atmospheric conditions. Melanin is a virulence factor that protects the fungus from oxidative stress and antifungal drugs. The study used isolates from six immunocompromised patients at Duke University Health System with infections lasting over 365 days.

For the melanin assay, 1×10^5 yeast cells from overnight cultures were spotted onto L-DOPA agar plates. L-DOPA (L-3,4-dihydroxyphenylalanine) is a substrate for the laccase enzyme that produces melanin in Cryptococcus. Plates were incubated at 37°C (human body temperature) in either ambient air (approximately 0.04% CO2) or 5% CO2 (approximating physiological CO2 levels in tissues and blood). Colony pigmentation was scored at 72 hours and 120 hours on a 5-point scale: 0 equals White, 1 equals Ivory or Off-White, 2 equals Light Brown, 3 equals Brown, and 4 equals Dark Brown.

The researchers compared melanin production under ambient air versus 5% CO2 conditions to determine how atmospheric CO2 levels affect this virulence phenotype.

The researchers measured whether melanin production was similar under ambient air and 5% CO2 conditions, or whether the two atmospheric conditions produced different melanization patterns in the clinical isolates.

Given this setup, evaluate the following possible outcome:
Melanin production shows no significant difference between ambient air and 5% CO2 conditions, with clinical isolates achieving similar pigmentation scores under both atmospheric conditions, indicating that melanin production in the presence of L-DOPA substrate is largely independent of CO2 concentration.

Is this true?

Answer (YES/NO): NO